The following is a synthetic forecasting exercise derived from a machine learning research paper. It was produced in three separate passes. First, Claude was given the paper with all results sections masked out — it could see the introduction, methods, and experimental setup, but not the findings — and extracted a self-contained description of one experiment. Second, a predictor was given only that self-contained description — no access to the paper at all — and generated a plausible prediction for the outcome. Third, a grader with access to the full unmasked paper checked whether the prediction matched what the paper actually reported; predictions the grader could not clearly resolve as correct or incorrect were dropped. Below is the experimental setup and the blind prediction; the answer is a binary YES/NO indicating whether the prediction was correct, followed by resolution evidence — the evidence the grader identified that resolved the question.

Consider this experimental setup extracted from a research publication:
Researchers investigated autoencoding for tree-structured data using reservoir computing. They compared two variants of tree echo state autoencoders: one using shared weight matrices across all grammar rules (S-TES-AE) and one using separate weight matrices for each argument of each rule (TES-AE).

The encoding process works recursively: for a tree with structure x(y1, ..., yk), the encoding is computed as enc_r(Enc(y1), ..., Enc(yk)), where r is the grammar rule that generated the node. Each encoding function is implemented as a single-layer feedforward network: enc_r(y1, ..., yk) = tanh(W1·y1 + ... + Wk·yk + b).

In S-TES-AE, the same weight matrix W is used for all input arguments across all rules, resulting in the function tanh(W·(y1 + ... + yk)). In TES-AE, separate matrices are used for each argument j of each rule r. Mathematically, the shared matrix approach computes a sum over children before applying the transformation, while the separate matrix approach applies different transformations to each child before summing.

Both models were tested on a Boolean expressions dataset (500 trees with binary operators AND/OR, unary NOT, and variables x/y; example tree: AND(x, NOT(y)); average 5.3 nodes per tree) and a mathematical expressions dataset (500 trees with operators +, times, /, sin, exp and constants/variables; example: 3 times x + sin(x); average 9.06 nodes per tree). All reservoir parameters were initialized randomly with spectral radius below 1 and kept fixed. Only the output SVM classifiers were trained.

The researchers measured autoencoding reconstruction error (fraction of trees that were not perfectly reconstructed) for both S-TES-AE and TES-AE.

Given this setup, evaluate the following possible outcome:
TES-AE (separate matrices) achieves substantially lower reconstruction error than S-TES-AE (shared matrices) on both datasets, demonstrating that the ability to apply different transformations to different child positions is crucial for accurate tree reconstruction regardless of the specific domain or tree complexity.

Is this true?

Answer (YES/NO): NO